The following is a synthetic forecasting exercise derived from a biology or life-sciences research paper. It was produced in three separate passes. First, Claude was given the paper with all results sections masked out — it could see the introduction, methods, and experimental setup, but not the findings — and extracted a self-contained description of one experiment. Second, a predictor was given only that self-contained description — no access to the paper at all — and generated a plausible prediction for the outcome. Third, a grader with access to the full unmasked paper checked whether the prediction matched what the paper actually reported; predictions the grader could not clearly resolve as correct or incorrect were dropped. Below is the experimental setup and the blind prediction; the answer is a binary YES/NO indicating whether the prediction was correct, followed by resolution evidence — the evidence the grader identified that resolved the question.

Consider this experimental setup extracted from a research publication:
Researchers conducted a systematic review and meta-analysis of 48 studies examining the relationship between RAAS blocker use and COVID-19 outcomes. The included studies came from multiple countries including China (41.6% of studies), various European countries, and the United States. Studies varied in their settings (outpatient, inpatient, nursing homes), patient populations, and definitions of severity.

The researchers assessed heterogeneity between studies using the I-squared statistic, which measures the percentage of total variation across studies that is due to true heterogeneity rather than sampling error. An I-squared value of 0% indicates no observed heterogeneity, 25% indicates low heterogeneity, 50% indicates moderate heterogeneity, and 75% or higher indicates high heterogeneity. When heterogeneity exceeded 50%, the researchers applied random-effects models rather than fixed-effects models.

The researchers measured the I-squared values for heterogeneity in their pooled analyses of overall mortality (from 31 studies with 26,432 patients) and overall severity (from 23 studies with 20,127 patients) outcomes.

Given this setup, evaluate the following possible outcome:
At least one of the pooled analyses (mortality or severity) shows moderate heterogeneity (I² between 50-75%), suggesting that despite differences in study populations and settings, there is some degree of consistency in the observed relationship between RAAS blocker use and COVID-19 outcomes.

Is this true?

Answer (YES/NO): NO